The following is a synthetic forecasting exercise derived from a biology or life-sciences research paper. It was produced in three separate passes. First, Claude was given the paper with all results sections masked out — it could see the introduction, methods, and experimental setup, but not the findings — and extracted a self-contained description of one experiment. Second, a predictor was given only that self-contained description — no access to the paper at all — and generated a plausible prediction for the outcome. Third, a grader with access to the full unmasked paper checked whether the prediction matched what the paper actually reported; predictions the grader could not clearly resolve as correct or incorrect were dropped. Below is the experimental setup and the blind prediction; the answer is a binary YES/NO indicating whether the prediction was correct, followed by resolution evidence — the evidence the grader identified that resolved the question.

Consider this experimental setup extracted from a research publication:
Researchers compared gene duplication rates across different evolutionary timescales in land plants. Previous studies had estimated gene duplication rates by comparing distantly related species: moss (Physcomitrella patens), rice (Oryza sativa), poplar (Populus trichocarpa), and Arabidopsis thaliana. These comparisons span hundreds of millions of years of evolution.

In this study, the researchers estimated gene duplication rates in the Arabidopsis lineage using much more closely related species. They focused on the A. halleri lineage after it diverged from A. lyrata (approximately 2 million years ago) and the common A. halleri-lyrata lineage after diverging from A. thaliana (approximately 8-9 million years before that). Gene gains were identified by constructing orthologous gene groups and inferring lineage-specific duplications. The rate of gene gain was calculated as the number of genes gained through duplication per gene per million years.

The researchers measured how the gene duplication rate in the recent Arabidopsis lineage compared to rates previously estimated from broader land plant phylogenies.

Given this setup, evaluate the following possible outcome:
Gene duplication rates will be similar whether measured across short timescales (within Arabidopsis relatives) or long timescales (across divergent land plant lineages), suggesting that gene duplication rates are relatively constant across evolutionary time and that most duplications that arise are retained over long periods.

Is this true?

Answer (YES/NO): NO